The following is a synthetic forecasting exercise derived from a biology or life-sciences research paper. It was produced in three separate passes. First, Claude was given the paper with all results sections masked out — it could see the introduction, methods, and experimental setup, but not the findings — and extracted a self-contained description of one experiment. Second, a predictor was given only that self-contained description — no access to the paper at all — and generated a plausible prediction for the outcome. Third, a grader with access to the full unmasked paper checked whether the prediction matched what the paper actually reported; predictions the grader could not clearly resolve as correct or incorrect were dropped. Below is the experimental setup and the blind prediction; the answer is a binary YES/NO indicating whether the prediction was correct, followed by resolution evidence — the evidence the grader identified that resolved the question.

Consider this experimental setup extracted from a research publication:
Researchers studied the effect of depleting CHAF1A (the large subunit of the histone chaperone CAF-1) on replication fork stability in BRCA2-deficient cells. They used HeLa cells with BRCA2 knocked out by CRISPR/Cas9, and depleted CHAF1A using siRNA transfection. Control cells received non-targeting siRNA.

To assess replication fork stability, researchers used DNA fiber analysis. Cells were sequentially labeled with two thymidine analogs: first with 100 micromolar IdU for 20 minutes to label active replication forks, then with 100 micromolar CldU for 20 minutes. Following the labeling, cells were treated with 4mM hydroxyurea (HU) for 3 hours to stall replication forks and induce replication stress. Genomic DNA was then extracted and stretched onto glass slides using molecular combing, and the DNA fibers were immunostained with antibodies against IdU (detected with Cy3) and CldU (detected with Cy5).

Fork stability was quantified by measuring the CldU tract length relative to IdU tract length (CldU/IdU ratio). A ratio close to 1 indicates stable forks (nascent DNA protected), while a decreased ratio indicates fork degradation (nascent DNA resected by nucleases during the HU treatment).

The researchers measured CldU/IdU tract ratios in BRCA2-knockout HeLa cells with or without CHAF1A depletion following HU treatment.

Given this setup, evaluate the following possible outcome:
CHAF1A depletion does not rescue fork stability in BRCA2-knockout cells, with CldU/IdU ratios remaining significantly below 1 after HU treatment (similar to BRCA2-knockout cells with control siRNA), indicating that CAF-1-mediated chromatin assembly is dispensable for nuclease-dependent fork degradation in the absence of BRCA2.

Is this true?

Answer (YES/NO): NO